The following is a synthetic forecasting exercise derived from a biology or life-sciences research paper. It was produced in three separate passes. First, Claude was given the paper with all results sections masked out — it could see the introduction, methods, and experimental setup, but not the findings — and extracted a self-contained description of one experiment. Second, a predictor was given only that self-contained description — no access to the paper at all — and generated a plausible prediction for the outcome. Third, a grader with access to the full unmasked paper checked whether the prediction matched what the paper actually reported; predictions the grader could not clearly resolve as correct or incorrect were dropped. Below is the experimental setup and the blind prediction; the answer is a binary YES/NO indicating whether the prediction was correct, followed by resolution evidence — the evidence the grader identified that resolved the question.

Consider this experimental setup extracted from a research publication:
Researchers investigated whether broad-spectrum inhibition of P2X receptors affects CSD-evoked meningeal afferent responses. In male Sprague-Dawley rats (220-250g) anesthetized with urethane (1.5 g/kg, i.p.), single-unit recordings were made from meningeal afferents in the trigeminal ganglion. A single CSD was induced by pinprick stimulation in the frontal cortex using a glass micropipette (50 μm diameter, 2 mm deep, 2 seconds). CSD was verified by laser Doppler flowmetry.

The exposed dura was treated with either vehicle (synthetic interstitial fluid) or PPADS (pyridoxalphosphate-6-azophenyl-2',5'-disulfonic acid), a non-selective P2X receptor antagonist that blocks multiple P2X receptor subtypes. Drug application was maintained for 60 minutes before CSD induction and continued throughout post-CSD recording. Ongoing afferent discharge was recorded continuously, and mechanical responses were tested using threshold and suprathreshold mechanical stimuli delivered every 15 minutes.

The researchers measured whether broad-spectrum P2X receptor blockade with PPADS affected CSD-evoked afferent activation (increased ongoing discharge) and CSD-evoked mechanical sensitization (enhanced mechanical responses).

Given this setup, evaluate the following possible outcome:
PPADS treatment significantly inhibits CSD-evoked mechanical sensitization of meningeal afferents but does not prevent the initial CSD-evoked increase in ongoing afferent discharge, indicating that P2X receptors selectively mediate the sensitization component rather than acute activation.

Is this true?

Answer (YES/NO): YES